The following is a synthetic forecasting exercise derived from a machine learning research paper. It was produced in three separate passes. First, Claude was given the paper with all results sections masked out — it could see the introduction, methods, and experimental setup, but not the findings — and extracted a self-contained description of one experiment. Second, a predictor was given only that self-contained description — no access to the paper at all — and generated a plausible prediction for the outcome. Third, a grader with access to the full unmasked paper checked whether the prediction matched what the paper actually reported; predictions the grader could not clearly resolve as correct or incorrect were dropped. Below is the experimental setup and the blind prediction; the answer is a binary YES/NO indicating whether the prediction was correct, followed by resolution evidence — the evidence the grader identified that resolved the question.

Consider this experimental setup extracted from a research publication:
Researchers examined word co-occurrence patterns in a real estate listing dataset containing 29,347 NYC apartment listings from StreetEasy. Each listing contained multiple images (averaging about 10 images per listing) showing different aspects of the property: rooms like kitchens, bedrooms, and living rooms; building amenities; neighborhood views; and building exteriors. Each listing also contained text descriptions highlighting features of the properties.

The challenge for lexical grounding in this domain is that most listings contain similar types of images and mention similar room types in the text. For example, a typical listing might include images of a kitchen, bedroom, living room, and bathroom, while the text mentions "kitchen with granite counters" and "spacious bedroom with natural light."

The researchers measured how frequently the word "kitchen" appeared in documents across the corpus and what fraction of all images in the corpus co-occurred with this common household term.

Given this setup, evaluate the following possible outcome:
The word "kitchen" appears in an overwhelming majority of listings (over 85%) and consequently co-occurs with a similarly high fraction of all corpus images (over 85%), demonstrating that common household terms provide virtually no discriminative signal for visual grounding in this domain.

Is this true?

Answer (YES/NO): NO